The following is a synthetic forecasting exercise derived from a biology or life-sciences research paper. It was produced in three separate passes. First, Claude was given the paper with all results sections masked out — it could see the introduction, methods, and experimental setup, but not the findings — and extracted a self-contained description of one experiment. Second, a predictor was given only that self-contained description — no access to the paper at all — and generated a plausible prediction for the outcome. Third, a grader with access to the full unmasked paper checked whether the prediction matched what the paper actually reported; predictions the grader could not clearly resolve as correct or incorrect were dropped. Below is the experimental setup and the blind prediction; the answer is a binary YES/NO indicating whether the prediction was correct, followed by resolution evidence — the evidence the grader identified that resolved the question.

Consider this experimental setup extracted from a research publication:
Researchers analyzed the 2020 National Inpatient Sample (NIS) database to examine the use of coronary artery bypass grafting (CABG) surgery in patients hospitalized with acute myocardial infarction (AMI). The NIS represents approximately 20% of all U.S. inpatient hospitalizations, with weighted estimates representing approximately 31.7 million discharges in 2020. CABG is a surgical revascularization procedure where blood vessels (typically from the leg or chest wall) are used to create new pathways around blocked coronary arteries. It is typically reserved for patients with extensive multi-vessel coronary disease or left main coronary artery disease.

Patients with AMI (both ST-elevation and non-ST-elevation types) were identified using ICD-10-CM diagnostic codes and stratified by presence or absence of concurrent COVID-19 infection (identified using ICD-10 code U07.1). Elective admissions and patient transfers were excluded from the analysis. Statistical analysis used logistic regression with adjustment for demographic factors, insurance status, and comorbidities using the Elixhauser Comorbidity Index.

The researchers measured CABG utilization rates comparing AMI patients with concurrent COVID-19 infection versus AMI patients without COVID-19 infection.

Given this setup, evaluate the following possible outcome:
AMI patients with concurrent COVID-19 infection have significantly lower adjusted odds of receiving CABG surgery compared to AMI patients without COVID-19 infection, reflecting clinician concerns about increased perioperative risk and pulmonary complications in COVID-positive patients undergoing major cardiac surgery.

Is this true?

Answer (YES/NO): YES